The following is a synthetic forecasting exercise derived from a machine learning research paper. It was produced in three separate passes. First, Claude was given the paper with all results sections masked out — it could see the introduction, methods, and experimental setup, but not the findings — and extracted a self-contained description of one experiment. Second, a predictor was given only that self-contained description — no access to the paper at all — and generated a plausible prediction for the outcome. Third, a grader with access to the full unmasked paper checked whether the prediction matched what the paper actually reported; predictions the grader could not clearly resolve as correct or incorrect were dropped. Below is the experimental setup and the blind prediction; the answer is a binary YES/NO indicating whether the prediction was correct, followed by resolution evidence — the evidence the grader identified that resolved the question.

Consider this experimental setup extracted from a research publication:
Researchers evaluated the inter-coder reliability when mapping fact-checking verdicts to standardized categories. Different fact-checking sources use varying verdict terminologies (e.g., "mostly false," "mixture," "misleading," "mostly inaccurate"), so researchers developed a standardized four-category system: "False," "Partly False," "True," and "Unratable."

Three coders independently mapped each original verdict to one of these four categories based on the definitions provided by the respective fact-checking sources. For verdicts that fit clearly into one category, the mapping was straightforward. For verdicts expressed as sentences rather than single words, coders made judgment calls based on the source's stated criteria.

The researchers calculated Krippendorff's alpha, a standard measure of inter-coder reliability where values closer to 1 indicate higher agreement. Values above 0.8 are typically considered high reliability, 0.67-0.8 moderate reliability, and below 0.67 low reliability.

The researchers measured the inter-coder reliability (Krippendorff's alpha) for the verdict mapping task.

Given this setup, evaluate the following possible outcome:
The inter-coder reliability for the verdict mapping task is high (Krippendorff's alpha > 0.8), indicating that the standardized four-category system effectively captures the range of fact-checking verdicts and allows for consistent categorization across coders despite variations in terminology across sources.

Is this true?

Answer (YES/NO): YES